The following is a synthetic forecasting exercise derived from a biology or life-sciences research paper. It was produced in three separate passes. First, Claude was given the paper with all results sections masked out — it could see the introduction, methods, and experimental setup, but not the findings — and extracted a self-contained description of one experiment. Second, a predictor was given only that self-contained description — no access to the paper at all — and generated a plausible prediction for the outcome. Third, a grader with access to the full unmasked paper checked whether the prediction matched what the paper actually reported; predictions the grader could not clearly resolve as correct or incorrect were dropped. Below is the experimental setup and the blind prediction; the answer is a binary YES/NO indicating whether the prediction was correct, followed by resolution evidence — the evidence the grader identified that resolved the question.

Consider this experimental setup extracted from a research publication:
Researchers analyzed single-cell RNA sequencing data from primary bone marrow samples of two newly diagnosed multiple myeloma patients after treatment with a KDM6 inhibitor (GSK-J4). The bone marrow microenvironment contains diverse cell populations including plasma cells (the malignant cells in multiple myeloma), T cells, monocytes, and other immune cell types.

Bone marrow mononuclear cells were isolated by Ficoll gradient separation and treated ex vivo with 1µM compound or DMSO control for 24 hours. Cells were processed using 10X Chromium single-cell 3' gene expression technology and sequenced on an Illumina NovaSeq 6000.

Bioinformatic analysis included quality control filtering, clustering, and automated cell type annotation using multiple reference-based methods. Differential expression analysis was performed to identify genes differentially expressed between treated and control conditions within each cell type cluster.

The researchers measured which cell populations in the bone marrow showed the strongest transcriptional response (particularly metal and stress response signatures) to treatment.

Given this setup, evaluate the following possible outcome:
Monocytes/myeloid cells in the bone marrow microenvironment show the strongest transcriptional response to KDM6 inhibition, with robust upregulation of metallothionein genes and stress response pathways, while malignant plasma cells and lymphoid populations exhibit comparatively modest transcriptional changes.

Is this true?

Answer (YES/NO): NO